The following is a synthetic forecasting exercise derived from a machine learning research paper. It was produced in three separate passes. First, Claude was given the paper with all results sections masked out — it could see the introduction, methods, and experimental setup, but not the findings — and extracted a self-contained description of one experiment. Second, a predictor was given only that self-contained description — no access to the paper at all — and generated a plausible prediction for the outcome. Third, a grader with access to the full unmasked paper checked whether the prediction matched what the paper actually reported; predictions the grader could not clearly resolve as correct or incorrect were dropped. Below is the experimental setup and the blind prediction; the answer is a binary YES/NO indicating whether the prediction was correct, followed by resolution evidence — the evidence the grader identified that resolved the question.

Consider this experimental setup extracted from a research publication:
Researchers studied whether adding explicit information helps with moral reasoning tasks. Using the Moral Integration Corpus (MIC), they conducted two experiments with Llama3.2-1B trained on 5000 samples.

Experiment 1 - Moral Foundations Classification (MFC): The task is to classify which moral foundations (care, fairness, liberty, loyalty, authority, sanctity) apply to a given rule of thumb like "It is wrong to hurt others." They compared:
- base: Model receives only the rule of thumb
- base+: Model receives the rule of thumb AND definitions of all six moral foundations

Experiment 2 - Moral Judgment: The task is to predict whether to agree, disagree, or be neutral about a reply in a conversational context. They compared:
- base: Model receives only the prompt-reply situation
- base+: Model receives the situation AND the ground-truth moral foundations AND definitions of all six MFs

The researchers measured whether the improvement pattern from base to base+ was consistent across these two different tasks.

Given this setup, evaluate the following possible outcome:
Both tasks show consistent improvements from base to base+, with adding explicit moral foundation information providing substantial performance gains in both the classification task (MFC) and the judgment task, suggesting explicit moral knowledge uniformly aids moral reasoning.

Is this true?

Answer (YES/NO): NO